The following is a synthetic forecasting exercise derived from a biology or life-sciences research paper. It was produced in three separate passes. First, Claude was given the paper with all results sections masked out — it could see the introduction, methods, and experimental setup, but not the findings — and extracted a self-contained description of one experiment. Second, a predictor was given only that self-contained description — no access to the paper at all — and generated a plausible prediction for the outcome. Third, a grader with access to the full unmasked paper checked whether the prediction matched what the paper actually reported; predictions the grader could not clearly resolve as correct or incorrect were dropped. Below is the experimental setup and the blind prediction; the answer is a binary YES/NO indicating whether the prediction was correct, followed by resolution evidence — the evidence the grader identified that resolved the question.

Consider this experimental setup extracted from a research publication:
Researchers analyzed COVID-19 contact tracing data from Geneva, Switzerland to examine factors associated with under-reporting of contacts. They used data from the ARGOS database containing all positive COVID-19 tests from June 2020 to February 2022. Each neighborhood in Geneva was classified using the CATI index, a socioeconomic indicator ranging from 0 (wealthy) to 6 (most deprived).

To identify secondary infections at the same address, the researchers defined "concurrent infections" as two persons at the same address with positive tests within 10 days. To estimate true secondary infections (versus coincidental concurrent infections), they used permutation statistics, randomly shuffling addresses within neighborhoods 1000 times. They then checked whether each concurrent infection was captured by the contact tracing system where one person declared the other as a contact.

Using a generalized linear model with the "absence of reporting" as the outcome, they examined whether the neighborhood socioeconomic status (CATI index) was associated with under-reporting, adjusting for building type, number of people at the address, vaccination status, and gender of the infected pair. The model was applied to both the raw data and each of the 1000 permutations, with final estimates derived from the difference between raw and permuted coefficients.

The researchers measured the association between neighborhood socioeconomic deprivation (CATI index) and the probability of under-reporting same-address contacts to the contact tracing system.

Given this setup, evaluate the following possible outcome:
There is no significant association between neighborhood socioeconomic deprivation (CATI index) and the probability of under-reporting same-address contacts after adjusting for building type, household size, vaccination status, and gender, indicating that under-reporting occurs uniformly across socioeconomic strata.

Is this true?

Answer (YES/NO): NO